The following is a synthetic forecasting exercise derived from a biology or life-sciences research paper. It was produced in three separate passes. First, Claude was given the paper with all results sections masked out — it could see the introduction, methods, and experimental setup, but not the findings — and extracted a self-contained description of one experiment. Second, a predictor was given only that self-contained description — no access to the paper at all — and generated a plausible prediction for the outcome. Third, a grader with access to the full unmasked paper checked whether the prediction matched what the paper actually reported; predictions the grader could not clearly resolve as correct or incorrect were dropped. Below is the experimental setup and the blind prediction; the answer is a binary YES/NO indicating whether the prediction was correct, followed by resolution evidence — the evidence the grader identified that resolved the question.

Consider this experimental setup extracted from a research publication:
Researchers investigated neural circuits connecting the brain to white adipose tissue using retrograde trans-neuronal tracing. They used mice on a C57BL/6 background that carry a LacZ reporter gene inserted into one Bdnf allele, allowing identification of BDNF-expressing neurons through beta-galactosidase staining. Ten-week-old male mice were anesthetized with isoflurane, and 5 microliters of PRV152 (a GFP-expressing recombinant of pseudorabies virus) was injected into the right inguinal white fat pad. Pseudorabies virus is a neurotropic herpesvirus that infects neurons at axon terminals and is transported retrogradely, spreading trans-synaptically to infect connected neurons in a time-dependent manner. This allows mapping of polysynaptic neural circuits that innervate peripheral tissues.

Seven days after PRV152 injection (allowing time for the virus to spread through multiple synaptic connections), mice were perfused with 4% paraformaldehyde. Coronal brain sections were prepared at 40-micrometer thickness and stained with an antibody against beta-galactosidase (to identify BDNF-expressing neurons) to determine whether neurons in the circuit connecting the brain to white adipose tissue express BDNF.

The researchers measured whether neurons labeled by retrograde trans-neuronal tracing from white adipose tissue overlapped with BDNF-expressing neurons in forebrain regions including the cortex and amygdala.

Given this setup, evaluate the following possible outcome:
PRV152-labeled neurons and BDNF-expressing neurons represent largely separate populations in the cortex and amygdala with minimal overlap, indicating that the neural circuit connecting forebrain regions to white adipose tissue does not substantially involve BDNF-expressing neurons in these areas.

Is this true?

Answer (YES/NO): NO